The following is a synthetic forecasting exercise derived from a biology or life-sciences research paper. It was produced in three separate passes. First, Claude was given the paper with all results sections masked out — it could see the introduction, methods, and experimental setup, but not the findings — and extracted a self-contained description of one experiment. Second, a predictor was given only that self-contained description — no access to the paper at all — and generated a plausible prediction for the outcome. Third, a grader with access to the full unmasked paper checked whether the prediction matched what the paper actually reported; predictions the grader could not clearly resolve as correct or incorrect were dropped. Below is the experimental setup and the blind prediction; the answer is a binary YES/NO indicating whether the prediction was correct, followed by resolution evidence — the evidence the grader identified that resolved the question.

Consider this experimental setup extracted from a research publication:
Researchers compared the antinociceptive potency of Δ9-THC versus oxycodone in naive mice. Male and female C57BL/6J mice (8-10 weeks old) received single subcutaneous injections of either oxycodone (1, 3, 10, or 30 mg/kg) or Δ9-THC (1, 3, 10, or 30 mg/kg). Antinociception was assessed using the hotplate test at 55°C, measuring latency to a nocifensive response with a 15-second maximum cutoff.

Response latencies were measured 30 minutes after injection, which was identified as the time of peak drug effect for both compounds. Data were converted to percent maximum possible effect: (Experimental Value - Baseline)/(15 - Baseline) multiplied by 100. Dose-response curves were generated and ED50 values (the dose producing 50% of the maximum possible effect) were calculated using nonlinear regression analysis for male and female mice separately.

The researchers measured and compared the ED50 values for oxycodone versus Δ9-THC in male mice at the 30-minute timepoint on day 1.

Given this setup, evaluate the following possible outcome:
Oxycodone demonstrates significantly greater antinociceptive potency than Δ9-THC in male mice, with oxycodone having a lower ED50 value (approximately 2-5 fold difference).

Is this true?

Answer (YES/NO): YES